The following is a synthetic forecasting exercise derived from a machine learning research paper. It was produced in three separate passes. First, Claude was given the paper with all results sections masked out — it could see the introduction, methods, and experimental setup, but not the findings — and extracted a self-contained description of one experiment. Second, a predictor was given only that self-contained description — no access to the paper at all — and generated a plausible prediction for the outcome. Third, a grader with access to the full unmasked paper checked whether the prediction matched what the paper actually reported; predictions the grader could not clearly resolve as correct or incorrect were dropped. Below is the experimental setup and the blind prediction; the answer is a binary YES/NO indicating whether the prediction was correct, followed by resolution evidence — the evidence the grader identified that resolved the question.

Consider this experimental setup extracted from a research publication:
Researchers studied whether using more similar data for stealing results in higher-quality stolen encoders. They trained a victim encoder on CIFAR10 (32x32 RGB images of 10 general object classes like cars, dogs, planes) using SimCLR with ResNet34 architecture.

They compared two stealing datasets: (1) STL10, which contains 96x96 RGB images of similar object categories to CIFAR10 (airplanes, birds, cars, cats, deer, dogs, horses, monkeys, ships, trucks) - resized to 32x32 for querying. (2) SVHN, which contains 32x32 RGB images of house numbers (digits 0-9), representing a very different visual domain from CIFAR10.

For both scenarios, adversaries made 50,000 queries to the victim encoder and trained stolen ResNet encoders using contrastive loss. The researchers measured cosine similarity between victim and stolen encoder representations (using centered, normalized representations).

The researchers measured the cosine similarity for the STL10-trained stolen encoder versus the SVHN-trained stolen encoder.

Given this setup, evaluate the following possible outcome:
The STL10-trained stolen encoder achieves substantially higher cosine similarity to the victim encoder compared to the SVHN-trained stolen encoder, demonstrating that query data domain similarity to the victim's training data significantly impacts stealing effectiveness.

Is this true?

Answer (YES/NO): YES